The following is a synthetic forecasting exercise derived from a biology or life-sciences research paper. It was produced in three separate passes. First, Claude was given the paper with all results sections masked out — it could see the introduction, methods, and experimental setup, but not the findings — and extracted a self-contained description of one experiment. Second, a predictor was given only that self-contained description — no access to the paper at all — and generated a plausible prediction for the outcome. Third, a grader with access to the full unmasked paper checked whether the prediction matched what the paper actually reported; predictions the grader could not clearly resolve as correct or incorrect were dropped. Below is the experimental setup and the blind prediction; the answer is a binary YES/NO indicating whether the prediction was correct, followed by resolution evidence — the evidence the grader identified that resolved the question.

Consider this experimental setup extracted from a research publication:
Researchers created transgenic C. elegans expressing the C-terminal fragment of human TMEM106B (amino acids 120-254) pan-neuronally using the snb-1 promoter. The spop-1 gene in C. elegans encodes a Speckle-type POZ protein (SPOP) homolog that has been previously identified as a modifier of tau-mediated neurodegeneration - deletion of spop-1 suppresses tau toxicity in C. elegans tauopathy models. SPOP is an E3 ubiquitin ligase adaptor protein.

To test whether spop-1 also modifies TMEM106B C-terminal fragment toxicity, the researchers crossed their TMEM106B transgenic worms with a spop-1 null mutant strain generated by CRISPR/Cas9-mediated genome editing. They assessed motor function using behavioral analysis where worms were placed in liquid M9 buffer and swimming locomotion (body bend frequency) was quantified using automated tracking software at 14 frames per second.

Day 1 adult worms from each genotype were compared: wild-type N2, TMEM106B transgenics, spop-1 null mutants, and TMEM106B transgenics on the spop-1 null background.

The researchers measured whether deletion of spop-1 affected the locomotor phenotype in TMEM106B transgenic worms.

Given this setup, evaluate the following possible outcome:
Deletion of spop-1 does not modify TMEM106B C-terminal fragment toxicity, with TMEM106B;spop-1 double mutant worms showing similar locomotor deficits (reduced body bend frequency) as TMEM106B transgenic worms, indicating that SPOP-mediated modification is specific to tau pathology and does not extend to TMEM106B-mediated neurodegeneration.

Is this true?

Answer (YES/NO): NO